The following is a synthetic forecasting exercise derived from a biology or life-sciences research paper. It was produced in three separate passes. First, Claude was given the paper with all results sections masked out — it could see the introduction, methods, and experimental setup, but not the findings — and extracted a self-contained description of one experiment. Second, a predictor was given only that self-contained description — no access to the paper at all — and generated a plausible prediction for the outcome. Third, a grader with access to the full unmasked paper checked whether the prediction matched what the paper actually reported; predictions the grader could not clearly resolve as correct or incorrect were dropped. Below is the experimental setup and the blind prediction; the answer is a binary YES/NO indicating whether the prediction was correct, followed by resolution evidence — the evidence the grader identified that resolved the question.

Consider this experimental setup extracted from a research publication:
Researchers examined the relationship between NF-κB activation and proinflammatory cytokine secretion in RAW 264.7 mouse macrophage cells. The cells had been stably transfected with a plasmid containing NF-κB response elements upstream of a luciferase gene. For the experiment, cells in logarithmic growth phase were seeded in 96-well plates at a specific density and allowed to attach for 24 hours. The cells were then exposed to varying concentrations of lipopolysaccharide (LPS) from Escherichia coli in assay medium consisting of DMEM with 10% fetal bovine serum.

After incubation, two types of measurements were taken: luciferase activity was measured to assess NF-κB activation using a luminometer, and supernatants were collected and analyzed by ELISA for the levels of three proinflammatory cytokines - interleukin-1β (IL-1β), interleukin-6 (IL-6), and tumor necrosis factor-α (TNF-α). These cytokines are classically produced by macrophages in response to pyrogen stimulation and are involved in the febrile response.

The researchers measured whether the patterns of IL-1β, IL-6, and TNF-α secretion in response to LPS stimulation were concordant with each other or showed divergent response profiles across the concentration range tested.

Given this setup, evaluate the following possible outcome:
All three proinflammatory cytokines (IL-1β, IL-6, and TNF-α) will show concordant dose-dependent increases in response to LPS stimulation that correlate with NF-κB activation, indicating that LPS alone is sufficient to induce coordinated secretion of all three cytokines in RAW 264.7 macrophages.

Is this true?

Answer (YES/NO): YES